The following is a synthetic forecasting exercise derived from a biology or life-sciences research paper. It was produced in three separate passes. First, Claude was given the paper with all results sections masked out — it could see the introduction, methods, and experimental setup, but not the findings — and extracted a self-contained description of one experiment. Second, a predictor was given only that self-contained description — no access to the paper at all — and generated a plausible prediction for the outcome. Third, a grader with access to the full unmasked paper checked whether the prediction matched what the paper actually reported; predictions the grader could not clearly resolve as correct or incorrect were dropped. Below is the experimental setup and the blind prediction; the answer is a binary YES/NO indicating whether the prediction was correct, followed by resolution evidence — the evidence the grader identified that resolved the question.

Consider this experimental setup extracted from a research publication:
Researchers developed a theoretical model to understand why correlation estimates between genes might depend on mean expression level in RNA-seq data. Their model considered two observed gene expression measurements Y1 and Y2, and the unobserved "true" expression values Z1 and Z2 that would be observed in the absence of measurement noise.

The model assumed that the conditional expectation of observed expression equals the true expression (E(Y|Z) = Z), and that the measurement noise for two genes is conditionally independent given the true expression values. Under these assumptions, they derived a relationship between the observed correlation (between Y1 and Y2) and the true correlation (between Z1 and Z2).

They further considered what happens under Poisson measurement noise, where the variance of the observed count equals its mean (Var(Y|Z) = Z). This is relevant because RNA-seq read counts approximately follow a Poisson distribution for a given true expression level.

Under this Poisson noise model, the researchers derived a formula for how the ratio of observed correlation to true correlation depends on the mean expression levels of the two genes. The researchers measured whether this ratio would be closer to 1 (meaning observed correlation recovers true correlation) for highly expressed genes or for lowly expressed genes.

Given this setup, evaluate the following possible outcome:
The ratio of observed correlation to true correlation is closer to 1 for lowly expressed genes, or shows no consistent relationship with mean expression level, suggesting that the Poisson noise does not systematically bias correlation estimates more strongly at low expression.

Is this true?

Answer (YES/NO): NO